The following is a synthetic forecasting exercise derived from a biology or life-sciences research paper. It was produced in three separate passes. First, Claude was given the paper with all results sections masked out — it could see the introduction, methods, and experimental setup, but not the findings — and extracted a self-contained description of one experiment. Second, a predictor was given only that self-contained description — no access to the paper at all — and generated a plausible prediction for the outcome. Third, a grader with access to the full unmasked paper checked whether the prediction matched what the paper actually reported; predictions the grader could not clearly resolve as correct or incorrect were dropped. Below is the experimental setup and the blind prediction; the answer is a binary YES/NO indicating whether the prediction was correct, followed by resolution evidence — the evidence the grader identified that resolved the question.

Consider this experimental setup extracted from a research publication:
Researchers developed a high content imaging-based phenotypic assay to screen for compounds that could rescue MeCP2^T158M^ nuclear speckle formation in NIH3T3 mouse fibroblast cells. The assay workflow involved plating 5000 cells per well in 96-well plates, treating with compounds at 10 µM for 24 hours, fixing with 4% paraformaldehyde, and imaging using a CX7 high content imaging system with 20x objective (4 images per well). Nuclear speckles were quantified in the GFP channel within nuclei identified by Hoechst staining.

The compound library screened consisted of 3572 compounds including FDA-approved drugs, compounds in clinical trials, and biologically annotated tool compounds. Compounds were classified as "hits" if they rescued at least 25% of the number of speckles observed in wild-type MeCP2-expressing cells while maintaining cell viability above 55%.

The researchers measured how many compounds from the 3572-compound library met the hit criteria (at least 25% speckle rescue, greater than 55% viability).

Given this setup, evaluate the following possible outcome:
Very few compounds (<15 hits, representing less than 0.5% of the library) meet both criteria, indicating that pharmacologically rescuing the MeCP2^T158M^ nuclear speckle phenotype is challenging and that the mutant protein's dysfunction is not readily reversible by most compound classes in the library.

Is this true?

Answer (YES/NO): NO